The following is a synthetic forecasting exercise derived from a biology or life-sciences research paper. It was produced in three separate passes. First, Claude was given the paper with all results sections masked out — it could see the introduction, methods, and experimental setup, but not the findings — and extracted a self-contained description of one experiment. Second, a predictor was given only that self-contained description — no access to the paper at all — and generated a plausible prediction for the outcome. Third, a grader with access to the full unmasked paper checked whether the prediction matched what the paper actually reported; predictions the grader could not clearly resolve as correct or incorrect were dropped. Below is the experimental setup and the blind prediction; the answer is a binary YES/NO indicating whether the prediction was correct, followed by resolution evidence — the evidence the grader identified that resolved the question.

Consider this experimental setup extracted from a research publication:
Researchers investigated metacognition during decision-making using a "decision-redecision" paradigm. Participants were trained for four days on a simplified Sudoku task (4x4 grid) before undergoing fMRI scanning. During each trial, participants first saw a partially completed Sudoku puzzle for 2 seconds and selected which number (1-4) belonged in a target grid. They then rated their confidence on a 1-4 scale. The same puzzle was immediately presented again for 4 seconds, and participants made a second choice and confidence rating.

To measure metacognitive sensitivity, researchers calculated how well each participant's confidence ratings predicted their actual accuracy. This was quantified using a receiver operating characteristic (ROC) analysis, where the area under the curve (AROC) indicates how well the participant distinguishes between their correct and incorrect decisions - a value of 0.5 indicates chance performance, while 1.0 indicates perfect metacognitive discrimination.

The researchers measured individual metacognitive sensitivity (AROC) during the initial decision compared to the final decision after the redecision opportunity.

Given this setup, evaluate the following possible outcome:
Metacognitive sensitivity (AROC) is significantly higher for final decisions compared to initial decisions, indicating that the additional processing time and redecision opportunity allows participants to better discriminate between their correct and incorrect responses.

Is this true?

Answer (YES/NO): NO